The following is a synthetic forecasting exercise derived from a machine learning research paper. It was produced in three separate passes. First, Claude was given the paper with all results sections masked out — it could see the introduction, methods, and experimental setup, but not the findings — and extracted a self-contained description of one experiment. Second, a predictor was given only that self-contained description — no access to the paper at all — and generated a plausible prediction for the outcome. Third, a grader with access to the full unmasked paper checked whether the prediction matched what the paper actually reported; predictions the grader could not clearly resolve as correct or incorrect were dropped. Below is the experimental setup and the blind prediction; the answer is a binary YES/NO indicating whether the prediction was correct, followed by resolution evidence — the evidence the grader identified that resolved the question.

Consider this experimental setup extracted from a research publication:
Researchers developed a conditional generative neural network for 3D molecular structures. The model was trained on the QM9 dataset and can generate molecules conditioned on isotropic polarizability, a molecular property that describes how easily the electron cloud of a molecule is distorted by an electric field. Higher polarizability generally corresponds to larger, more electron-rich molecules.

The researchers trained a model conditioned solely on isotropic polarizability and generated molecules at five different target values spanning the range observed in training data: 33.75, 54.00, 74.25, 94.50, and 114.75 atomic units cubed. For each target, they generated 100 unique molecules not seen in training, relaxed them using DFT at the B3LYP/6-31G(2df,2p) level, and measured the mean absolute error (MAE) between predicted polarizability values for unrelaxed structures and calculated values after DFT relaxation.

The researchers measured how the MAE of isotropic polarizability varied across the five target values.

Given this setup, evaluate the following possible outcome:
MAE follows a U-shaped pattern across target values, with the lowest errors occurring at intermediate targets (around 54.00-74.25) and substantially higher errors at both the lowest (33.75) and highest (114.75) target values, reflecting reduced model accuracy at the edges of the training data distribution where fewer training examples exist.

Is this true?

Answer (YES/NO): NO